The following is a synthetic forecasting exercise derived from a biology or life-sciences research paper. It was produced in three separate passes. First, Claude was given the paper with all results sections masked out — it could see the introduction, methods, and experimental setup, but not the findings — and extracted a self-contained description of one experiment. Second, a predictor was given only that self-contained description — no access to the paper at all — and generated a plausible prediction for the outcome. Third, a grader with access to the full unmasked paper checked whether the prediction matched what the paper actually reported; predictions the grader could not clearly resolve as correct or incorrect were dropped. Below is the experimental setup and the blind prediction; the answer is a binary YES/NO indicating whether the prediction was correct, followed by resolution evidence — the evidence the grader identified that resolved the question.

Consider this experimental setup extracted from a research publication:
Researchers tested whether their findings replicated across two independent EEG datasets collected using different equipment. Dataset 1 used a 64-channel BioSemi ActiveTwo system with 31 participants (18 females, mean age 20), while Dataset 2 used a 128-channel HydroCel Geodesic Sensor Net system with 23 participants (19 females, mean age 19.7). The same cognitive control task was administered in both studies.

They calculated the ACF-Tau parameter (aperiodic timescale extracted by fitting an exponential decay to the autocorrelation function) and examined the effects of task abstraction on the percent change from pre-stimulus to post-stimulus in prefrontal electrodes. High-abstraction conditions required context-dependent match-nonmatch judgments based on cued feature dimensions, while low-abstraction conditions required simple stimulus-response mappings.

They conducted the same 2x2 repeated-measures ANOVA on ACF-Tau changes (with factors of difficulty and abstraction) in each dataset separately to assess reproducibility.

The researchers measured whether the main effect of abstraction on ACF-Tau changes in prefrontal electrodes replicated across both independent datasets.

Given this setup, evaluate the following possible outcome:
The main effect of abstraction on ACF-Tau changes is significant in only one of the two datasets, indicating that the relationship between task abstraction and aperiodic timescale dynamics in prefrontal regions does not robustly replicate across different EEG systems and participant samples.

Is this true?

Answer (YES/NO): NO